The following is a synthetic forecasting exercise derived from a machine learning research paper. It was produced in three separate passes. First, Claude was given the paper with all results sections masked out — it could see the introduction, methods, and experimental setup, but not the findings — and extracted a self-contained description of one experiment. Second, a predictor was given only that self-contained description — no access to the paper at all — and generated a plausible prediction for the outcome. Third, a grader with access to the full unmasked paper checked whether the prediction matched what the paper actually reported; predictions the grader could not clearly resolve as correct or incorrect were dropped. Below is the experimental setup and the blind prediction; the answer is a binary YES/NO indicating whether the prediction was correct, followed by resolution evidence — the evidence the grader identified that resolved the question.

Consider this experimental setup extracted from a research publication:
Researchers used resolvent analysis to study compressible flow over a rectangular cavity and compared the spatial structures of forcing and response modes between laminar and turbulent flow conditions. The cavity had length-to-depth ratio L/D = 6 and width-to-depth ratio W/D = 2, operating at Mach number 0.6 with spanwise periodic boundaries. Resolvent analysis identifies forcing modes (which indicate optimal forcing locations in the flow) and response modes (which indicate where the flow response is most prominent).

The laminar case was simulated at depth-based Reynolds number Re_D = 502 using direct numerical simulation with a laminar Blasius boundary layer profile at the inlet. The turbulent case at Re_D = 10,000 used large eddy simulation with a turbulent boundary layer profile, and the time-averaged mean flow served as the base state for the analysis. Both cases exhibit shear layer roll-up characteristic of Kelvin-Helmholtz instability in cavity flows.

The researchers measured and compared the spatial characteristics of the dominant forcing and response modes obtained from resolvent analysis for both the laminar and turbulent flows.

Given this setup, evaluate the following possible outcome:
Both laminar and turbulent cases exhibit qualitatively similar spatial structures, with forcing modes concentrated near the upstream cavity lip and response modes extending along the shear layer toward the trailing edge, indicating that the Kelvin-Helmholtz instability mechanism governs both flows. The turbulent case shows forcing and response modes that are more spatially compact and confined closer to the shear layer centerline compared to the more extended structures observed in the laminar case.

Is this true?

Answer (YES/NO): NO